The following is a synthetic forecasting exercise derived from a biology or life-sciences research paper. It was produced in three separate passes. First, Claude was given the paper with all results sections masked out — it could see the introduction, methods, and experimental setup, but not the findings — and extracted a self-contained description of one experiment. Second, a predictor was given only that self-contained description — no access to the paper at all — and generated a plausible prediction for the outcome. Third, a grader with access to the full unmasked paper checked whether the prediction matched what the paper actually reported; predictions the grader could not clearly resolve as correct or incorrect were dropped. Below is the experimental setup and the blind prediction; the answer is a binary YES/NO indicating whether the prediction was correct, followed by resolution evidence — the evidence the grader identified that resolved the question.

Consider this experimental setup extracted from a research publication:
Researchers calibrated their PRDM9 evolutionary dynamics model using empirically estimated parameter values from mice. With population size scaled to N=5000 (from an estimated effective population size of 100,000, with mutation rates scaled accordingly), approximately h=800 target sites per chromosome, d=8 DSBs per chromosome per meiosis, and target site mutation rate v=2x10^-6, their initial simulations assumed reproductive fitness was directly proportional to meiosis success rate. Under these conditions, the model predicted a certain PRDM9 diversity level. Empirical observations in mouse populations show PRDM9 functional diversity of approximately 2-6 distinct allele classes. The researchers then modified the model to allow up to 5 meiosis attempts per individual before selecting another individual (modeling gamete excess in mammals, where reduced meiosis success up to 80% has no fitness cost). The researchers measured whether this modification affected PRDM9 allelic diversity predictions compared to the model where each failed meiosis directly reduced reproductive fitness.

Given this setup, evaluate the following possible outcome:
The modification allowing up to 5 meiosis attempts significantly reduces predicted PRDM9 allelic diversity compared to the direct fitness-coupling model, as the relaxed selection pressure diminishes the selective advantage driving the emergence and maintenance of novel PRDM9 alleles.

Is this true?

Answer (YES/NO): NO